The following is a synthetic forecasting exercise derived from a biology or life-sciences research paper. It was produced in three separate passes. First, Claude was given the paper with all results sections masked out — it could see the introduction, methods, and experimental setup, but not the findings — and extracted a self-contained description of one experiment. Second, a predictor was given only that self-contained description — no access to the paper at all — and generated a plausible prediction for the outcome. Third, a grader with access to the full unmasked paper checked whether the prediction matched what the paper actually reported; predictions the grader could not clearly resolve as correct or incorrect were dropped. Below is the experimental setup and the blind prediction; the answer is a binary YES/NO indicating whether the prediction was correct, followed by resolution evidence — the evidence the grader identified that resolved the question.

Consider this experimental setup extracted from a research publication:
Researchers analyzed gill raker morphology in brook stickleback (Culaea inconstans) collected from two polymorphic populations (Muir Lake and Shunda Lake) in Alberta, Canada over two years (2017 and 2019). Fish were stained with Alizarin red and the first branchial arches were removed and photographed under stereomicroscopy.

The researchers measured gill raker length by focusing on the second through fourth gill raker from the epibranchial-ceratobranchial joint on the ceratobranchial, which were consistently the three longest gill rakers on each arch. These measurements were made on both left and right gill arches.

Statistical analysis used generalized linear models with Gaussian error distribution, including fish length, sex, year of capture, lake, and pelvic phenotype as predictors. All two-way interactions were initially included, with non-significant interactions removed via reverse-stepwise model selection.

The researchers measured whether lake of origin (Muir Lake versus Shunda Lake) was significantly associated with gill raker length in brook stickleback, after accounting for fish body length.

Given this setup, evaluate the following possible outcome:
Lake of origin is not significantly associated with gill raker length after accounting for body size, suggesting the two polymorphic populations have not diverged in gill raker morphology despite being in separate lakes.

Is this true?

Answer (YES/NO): NO